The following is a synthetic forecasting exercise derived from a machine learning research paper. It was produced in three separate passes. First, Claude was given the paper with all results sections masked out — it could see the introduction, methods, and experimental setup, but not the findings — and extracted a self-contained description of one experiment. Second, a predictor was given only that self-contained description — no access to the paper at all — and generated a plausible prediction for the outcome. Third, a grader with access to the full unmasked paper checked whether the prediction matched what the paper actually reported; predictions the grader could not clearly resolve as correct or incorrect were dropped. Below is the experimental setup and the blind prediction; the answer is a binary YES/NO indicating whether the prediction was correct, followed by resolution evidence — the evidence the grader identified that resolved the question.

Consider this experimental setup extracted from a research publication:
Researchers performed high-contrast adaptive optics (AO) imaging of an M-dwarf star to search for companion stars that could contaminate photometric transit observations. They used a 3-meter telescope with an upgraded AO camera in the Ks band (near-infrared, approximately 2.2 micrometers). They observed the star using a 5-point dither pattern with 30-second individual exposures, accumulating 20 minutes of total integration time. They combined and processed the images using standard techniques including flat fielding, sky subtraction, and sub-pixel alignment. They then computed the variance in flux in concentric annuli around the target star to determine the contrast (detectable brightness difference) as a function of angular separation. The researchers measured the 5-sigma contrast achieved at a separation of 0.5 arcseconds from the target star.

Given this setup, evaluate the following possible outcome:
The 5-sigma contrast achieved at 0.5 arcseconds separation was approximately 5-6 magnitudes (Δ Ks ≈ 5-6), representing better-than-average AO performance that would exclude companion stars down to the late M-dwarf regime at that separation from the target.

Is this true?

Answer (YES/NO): NO